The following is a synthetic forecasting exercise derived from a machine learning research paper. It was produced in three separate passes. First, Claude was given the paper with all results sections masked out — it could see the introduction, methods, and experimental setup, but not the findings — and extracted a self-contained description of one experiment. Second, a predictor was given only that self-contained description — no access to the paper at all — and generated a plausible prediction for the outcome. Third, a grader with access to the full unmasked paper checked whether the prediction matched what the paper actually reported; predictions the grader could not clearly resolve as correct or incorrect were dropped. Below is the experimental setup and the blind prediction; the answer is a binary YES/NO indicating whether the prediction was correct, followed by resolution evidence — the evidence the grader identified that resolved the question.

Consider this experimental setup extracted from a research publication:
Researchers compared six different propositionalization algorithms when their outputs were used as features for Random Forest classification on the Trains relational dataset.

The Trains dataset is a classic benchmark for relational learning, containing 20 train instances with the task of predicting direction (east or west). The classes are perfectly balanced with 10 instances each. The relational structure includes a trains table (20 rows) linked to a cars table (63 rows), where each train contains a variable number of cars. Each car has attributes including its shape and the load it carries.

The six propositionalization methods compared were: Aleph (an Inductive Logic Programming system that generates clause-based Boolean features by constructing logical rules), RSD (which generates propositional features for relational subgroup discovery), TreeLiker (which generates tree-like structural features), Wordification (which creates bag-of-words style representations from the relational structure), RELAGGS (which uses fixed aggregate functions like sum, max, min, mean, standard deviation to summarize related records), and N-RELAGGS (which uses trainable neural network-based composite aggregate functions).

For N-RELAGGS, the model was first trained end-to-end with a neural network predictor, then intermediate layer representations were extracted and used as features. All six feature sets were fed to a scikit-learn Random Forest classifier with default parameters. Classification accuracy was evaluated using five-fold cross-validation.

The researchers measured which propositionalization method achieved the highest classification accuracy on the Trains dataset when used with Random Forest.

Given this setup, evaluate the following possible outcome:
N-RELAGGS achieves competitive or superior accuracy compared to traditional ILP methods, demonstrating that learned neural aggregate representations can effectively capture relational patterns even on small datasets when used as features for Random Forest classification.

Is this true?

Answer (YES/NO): NO